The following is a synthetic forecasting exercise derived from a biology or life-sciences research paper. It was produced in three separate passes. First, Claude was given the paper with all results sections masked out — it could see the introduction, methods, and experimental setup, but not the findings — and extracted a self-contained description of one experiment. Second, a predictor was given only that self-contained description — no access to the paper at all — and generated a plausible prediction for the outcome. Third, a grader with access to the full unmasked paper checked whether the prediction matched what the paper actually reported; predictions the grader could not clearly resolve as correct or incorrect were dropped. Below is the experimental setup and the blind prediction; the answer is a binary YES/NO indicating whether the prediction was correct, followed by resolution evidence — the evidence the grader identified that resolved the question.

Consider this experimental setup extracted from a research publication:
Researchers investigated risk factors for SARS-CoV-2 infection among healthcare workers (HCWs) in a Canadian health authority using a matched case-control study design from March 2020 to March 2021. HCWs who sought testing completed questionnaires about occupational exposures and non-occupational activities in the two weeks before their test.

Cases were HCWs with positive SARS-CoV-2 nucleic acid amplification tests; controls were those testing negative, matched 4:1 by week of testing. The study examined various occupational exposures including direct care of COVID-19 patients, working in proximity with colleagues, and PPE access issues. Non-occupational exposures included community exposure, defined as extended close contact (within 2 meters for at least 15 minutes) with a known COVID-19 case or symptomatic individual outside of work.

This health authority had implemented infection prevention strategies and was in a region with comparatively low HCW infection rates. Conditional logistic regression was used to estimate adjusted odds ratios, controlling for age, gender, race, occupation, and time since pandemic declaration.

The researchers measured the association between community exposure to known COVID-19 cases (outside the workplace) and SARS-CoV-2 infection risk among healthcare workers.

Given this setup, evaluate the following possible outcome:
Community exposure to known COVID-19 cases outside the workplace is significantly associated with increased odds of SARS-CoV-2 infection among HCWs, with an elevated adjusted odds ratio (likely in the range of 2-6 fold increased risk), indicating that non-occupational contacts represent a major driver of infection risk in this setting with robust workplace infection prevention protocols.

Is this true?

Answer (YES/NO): YES